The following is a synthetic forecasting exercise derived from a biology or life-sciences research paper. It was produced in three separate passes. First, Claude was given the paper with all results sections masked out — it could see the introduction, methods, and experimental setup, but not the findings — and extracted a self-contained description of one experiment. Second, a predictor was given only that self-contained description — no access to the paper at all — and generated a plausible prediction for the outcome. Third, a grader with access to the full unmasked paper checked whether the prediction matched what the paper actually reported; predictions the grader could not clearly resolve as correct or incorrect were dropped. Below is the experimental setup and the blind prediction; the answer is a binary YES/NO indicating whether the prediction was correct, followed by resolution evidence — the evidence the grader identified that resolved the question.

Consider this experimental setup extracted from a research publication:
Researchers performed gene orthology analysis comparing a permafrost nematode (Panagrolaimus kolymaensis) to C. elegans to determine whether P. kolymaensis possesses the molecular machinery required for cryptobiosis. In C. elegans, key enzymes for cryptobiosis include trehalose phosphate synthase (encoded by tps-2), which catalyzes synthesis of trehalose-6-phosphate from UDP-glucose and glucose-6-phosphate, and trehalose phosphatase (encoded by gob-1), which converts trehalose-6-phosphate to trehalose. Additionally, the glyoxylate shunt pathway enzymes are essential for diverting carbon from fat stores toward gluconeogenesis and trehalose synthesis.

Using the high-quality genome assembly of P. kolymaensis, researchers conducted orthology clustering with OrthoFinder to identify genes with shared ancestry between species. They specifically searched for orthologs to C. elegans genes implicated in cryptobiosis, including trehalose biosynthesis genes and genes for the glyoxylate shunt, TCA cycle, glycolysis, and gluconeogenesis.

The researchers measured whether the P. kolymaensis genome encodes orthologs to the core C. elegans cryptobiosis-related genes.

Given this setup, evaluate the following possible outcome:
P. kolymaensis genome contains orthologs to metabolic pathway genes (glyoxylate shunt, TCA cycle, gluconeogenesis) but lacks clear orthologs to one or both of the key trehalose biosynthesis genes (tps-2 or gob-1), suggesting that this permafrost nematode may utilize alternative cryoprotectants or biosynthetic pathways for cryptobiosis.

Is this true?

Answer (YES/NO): NO